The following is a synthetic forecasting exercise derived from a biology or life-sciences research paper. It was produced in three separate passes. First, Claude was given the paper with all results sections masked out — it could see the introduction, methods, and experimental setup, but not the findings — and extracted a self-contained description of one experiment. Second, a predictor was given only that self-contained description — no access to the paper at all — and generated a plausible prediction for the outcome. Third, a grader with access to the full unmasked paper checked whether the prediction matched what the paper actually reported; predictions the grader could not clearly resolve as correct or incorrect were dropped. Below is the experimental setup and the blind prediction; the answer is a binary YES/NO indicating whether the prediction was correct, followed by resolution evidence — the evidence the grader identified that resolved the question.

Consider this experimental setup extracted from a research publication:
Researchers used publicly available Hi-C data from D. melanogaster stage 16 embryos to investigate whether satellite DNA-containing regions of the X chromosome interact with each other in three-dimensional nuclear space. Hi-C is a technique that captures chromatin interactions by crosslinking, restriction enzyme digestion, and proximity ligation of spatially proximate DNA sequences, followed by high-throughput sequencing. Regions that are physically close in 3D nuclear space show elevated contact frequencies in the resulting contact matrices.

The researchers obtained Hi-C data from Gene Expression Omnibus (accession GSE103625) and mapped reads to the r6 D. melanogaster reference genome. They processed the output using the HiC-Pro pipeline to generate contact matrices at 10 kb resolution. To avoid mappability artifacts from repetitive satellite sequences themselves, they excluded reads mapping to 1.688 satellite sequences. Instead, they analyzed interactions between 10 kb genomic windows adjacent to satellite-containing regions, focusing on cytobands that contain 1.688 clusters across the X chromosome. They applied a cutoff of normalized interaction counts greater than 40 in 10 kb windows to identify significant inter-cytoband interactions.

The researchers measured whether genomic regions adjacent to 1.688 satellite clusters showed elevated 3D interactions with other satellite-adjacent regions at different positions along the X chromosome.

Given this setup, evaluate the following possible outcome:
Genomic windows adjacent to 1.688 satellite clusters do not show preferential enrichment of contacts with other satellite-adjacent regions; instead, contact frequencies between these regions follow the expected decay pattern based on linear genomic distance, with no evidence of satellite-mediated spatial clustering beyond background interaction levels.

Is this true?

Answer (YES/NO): NO